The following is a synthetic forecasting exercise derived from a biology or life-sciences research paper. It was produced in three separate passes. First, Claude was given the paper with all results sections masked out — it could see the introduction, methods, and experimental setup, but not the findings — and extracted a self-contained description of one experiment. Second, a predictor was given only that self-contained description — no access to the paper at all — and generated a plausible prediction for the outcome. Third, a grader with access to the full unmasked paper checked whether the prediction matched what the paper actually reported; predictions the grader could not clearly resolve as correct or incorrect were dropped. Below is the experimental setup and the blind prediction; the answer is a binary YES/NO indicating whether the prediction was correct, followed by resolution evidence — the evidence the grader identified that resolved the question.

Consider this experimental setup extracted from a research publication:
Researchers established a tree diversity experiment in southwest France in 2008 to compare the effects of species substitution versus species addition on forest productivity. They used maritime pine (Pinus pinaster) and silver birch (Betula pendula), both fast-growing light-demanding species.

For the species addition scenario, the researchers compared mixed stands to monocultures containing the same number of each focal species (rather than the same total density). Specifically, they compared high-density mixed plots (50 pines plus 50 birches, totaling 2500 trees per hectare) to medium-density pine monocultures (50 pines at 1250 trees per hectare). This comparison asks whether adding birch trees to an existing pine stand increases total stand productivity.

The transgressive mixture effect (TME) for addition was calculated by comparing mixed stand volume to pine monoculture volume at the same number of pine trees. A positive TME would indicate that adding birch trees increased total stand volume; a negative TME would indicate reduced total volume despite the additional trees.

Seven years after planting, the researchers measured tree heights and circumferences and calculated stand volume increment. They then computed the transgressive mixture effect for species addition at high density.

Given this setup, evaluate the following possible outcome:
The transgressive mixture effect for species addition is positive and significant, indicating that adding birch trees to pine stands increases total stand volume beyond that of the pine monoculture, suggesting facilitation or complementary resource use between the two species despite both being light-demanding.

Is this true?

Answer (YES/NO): NO